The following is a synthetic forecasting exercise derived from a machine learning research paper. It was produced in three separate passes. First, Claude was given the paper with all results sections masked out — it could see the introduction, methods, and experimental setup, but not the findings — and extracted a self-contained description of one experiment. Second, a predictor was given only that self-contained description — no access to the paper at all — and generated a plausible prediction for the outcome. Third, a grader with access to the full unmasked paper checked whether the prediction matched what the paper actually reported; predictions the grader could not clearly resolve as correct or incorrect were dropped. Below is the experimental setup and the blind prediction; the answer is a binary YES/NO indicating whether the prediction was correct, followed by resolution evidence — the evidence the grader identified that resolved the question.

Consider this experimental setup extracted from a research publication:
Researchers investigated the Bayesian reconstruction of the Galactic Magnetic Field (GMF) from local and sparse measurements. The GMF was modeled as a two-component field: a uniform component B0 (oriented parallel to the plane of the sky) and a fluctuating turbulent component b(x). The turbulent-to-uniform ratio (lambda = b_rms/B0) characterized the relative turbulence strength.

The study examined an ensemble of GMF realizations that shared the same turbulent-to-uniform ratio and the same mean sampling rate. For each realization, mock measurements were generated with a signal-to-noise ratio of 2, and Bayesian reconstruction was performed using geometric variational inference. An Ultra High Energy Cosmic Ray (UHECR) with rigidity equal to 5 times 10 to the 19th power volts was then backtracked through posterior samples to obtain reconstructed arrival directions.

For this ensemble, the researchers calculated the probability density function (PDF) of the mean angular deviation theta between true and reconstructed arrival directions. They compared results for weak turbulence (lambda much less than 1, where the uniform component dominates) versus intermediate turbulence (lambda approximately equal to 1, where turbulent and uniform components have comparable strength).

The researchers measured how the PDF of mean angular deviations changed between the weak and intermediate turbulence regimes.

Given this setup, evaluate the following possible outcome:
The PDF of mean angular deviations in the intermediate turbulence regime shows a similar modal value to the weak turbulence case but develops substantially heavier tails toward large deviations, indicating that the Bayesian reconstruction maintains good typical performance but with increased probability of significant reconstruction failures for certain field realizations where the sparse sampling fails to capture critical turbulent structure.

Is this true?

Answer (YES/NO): NO